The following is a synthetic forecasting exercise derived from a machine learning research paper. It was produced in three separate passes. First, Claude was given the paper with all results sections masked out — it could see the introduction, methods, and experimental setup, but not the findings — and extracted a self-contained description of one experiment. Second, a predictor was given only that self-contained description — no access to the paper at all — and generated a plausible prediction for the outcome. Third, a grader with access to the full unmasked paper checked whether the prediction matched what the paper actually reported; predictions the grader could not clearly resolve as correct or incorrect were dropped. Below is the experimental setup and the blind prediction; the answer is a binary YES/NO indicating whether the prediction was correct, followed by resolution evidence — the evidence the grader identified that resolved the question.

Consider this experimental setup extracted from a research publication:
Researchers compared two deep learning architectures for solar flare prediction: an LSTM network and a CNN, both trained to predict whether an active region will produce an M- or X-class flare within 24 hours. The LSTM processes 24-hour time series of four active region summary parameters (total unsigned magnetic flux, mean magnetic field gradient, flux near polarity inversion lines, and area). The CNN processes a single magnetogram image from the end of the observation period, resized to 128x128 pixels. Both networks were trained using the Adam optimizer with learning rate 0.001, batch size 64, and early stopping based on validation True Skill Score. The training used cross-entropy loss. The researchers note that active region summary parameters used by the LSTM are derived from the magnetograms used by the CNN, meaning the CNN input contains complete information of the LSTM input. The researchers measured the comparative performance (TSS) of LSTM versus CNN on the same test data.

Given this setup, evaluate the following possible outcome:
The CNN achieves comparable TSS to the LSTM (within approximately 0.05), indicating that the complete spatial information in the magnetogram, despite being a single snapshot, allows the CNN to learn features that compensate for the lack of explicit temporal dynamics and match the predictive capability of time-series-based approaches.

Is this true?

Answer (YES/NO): NO